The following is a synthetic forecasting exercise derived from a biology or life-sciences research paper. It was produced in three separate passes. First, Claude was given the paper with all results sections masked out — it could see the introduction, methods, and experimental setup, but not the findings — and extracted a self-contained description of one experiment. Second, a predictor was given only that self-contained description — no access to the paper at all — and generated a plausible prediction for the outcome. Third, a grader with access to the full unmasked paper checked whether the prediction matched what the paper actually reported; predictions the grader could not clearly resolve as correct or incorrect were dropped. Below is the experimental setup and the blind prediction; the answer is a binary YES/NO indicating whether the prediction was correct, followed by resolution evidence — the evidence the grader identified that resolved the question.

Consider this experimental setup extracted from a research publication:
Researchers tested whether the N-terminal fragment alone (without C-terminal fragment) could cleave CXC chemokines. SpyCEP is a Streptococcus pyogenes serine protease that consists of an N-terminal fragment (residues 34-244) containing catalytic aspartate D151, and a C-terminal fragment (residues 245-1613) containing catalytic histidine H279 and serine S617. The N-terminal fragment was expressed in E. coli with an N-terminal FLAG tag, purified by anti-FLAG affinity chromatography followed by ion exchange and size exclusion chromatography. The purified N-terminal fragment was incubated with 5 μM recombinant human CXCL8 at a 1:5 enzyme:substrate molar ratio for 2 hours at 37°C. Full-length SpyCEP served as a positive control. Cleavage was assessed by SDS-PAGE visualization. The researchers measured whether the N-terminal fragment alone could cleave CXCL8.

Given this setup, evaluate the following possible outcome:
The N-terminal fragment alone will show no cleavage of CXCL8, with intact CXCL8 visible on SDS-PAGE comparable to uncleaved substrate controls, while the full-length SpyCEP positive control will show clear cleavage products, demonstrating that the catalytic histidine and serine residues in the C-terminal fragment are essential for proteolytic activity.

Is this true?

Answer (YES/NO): YES